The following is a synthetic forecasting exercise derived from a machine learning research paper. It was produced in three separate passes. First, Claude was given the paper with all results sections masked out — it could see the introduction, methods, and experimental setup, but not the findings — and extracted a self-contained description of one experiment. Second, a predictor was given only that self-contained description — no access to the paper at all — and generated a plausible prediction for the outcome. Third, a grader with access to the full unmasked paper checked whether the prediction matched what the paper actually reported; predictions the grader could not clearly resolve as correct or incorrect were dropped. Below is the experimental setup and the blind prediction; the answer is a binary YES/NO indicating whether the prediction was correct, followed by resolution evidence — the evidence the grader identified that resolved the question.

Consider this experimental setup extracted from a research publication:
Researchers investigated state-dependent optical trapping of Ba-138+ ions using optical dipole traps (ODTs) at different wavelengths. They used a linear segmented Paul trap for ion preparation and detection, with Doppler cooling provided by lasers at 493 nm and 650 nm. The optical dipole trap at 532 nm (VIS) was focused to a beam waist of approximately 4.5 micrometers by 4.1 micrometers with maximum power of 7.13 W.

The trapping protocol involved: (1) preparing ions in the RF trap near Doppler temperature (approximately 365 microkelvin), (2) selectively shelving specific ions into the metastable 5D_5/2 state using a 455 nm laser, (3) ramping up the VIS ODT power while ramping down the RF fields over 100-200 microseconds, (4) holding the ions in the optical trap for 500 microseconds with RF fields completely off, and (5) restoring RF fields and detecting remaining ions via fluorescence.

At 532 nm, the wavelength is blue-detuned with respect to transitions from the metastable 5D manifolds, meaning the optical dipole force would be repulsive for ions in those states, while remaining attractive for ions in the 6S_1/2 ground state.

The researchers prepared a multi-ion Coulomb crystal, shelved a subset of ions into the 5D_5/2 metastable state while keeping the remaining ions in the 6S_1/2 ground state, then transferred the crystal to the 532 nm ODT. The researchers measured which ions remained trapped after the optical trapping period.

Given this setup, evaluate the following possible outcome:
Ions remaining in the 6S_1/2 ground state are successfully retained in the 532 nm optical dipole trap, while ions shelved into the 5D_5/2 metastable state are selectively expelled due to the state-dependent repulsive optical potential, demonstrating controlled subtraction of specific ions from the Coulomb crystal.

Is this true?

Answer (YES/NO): YES